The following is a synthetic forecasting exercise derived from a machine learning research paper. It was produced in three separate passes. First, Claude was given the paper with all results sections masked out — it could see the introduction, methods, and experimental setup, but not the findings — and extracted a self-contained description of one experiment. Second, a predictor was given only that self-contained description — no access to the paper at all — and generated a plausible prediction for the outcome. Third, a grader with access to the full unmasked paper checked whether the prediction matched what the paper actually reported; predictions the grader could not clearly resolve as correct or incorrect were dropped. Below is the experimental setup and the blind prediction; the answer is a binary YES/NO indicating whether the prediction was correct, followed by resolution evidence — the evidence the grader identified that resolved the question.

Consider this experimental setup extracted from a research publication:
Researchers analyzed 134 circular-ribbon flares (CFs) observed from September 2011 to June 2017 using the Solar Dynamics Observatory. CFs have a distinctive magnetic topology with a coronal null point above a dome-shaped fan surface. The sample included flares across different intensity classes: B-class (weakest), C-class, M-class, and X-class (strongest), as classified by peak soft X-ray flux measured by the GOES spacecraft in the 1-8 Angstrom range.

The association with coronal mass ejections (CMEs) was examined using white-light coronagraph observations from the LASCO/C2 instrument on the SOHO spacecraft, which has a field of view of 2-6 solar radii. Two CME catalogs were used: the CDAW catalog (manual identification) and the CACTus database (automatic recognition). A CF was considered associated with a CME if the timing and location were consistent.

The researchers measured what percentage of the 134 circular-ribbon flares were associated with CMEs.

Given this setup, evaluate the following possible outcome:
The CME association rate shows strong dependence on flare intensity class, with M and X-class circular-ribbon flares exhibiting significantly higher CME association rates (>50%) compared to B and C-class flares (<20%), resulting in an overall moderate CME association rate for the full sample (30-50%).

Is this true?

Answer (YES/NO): NO